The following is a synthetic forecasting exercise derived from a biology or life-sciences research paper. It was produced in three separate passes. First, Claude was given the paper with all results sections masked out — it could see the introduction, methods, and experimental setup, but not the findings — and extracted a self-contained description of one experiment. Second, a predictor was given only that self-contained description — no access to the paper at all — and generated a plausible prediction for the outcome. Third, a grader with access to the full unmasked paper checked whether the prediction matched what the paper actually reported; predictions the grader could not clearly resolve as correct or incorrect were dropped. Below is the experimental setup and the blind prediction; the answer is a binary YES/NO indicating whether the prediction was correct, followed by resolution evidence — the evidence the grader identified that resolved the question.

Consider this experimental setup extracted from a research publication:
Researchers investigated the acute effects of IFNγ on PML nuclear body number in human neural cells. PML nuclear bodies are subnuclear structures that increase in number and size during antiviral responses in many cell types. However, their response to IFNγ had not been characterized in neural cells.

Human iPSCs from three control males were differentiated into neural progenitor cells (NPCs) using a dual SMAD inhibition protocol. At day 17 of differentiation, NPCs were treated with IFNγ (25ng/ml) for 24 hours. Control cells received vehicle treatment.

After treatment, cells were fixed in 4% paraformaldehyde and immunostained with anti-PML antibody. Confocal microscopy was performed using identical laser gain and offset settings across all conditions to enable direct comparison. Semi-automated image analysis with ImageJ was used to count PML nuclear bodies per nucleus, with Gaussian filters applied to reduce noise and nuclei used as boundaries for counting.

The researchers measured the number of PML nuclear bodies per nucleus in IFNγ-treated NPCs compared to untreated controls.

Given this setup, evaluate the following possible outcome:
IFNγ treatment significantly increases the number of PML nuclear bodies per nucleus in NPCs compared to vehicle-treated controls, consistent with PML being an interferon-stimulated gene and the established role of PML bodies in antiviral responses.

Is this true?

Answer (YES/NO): YES